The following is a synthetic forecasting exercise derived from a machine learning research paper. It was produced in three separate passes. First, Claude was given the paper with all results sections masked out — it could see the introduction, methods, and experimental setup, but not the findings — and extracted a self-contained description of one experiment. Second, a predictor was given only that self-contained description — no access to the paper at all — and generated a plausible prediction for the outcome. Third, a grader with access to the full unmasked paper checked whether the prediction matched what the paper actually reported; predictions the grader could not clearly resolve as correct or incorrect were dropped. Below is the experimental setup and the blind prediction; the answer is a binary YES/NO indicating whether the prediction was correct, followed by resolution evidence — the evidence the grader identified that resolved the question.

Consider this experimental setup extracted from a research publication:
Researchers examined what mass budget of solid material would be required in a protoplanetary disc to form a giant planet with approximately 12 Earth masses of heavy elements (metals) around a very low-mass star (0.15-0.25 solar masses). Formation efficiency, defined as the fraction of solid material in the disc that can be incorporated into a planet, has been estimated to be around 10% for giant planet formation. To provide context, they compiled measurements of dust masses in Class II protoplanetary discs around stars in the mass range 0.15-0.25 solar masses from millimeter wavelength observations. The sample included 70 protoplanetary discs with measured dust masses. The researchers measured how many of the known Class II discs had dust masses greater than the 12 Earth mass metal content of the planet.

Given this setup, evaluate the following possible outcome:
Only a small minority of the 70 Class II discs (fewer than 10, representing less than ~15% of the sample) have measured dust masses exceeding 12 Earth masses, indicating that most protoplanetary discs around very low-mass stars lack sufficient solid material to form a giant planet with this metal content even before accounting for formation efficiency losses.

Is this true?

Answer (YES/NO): YES